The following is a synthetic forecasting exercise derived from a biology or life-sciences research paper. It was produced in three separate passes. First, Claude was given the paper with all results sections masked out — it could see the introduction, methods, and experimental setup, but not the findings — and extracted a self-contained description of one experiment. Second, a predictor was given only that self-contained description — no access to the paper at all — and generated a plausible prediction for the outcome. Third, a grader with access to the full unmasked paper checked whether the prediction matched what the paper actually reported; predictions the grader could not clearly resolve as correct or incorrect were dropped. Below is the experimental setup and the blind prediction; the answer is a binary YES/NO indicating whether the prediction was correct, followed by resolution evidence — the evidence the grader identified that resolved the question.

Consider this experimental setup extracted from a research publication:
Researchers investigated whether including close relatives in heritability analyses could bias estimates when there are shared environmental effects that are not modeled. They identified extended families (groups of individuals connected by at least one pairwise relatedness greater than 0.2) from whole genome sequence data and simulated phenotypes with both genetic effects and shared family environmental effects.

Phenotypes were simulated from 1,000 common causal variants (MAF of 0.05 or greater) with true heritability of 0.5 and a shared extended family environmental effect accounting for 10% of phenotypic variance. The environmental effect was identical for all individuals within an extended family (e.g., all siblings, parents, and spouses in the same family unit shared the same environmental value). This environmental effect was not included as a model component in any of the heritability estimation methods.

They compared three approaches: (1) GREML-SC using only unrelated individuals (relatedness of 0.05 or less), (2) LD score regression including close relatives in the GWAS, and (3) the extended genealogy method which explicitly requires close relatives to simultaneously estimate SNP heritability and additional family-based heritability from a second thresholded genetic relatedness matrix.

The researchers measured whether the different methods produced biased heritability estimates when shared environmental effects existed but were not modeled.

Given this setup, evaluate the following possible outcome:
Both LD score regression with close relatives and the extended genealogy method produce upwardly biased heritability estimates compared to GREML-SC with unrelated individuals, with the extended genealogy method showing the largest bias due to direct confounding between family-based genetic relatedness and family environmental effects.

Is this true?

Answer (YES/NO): NO